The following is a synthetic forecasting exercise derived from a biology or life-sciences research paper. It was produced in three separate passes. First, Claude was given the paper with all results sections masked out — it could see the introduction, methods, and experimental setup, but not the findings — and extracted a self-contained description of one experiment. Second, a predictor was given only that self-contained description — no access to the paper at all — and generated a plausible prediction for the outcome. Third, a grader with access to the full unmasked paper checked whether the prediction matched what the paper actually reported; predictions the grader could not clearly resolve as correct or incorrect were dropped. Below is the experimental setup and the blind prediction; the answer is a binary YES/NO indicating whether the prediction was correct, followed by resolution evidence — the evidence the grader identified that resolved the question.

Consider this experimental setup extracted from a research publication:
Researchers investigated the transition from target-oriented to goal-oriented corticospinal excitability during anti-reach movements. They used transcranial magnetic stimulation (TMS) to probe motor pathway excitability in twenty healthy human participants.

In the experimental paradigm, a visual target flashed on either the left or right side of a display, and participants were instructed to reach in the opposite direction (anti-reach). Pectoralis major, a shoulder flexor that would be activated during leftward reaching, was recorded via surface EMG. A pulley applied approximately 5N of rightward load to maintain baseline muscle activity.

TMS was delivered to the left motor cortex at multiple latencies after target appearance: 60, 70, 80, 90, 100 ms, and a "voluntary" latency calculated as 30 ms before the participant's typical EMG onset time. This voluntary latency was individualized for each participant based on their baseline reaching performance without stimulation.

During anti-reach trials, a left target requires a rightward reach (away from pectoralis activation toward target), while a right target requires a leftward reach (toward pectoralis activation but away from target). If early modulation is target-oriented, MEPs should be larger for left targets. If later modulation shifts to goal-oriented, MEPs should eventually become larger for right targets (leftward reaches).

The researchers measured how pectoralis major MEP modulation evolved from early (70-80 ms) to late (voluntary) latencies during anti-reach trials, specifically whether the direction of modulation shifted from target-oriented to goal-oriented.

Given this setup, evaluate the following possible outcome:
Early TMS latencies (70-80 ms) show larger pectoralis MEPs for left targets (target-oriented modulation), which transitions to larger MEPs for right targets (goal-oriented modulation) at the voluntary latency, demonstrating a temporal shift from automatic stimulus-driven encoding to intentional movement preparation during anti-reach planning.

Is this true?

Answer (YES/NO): YES